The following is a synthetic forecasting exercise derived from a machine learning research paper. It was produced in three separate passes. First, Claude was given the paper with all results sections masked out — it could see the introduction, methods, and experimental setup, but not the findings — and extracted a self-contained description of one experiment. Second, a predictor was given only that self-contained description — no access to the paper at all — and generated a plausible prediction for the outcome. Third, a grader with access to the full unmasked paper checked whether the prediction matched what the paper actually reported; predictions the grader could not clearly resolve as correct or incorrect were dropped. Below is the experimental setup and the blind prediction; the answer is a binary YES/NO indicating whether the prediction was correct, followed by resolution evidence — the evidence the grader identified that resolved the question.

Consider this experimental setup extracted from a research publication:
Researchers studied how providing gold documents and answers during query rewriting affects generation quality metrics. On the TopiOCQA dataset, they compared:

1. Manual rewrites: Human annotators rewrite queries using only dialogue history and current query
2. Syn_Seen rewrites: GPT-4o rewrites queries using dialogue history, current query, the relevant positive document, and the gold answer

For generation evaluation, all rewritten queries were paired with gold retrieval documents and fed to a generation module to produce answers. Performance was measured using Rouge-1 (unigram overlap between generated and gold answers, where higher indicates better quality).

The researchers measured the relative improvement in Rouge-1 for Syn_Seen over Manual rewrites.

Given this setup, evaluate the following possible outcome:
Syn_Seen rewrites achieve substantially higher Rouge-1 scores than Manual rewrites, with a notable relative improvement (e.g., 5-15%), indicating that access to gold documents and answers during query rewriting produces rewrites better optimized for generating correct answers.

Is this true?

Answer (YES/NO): NO